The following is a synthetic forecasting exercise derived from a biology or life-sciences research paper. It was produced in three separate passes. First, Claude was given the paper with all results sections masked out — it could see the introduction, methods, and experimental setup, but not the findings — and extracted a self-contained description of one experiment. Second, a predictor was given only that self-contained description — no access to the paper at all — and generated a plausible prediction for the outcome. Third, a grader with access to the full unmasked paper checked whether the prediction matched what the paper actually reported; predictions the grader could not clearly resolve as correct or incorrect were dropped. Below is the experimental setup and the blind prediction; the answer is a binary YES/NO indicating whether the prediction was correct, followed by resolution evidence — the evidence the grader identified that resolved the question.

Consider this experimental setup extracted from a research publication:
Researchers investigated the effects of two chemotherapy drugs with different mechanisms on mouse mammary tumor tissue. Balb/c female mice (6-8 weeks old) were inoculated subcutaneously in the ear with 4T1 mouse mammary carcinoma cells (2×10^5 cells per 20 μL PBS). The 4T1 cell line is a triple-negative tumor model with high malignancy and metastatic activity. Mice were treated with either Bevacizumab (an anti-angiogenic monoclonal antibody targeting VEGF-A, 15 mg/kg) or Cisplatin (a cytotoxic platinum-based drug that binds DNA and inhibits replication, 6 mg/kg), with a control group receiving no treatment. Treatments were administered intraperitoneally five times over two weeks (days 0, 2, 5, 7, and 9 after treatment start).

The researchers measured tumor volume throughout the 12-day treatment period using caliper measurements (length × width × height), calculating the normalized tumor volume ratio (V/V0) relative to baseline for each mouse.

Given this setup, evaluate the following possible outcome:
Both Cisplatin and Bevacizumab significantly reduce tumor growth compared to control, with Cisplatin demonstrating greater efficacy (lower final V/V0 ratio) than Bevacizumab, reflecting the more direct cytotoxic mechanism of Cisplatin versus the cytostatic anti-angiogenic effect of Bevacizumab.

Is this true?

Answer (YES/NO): NO